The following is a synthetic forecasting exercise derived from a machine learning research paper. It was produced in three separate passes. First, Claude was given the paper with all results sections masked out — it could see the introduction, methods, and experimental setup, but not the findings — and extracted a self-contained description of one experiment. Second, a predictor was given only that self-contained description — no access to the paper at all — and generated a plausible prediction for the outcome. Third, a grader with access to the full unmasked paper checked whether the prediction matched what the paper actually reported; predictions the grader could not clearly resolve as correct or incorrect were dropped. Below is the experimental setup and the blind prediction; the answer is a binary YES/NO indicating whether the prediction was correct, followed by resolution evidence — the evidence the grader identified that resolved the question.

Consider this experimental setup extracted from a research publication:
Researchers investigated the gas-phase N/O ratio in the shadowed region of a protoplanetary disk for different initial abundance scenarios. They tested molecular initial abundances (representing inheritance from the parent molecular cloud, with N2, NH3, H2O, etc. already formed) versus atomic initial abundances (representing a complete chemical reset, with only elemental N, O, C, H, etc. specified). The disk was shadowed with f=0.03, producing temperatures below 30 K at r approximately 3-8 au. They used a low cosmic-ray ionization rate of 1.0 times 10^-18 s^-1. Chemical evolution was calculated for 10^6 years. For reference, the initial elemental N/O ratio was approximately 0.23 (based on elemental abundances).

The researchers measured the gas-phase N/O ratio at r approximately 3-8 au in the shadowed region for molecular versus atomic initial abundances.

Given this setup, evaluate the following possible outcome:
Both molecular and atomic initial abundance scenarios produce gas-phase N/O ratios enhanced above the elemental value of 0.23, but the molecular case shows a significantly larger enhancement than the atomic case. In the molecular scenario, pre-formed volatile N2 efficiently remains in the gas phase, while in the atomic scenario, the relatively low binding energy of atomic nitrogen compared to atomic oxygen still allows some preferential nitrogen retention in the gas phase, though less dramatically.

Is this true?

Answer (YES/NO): NO